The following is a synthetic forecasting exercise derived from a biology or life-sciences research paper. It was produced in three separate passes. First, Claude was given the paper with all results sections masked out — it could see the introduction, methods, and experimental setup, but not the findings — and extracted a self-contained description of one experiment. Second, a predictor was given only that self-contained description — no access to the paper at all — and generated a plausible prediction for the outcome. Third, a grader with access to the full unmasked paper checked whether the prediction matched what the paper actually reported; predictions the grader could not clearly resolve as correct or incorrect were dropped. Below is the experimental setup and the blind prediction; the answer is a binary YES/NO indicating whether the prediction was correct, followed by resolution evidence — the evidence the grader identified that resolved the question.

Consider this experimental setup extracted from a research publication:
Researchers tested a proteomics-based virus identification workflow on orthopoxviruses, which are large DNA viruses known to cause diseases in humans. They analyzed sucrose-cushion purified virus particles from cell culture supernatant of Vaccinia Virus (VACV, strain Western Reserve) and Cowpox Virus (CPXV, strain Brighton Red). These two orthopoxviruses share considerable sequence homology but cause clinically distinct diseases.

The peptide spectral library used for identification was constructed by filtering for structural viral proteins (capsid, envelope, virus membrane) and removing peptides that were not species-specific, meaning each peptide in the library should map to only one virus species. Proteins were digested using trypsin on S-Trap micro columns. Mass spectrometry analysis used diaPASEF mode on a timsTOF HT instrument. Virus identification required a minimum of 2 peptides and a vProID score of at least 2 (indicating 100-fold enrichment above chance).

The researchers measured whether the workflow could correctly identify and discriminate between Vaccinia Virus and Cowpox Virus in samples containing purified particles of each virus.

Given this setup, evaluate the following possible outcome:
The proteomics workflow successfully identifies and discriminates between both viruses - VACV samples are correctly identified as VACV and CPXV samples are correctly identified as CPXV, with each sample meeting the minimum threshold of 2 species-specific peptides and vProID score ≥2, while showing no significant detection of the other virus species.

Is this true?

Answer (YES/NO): NO